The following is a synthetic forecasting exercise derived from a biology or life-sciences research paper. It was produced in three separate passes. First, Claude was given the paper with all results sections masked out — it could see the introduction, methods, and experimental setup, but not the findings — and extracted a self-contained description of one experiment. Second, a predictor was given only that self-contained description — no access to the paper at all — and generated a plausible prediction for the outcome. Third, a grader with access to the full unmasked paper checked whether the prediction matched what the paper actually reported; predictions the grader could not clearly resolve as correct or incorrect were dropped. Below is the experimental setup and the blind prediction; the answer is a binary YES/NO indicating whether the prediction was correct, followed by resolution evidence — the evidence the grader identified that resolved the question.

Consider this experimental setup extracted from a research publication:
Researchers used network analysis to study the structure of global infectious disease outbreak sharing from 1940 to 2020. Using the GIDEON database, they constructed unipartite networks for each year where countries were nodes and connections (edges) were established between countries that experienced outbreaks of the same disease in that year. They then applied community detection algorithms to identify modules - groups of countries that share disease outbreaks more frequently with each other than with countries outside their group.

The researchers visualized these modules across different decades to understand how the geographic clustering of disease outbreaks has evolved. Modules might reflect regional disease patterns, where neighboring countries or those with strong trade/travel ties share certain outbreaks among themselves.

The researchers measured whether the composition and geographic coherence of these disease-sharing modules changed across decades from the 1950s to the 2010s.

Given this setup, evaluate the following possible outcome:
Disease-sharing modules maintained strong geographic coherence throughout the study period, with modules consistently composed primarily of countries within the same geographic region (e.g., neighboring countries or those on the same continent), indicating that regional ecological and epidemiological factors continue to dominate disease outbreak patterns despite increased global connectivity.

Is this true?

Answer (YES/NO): NO